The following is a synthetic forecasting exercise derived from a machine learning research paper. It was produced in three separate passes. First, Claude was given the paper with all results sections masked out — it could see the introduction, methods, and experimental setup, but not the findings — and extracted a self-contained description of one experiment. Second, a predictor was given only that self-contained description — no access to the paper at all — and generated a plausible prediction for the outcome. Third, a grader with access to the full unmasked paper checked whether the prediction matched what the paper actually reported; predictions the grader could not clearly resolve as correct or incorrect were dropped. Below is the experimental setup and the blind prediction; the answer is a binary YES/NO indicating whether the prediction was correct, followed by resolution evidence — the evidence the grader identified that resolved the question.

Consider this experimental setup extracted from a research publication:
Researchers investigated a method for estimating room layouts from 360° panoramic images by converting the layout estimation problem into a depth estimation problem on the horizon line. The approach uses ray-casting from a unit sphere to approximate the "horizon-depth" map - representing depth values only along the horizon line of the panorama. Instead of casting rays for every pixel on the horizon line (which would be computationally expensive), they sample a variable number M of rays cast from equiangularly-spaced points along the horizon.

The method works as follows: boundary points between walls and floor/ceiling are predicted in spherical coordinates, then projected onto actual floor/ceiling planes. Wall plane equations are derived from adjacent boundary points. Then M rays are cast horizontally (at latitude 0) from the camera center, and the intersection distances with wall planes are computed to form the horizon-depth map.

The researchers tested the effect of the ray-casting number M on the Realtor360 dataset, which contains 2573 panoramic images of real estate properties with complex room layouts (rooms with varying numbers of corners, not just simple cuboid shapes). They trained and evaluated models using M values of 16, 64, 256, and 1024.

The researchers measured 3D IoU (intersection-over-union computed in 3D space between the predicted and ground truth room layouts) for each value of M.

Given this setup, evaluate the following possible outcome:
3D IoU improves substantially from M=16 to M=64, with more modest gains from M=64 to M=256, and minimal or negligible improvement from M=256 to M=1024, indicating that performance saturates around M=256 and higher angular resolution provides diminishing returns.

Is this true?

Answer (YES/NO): NO